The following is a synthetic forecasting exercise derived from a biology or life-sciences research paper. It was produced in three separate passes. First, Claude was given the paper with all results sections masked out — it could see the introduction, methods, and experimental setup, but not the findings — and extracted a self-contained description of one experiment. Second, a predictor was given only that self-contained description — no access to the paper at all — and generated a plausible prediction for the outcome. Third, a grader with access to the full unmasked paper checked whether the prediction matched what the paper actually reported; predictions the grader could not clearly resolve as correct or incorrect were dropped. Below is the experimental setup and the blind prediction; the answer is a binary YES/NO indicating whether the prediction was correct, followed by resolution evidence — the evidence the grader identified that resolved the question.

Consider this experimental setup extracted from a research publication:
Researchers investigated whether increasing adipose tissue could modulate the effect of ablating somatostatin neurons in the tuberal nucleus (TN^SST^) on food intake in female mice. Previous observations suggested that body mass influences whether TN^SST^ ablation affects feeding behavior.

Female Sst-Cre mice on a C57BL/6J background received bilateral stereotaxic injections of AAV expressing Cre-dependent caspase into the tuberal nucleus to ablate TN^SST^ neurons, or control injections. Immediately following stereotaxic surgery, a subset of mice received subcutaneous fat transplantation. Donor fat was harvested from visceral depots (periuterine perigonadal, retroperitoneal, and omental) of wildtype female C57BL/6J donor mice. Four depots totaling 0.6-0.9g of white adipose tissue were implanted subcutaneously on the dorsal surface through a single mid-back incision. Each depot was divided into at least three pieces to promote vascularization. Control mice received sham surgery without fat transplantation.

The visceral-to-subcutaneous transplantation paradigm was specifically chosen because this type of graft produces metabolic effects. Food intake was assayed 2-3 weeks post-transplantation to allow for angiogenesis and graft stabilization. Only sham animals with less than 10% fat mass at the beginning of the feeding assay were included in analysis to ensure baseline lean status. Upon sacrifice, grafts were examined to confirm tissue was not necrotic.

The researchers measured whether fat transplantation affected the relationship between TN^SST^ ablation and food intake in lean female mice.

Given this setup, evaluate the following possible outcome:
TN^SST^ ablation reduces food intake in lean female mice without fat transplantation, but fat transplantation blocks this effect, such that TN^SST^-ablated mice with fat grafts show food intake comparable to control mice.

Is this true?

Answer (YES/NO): NO